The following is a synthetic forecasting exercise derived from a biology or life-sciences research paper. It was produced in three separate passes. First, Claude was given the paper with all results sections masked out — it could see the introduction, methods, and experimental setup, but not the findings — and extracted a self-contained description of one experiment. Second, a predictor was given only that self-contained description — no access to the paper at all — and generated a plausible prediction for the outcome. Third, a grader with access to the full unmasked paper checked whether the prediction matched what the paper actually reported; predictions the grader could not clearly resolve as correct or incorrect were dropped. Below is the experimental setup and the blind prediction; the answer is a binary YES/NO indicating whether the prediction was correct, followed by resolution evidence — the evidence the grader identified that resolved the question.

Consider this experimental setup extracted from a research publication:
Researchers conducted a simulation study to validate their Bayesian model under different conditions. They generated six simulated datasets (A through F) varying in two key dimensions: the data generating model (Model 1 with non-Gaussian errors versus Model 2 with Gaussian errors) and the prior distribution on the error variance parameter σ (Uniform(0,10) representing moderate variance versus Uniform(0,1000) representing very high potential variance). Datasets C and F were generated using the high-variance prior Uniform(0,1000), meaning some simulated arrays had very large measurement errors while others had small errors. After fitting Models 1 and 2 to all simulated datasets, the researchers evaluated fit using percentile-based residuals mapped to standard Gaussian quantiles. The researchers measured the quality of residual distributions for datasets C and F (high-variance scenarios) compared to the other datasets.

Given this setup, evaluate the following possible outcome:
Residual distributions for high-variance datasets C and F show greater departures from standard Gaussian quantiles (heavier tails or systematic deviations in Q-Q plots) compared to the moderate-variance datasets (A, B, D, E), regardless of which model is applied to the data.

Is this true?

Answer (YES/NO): YES